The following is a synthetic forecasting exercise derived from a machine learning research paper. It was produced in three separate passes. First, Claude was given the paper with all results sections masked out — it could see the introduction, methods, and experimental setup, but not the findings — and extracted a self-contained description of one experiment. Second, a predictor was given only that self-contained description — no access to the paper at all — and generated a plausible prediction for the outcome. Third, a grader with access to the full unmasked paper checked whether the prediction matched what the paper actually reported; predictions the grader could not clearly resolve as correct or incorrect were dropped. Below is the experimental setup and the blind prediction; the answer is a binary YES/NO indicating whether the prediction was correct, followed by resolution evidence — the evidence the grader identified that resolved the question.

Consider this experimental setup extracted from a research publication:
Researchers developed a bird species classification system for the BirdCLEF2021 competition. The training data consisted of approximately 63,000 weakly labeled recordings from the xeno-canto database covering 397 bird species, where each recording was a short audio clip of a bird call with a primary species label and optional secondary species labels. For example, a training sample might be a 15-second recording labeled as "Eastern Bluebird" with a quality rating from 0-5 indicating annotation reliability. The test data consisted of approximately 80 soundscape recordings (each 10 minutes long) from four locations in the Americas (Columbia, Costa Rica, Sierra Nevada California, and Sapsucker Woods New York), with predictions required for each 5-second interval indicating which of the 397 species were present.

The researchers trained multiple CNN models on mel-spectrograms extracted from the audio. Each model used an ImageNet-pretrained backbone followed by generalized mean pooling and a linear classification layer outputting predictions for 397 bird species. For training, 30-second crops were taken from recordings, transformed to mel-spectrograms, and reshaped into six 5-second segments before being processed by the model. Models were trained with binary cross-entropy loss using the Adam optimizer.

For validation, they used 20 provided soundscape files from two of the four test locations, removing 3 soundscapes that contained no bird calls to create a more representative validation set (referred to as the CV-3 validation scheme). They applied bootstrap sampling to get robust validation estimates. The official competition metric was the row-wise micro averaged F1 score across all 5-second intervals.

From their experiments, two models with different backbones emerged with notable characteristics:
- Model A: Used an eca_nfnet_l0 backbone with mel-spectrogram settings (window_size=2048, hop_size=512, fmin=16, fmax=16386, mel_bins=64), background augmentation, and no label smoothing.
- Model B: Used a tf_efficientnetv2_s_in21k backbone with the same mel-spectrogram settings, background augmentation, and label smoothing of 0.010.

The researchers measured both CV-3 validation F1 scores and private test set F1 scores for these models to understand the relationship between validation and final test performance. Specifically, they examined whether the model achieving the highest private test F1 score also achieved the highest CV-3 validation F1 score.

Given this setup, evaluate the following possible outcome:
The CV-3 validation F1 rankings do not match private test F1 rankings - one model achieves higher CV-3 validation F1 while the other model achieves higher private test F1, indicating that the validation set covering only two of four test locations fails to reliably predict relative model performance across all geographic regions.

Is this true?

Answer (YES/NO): YES